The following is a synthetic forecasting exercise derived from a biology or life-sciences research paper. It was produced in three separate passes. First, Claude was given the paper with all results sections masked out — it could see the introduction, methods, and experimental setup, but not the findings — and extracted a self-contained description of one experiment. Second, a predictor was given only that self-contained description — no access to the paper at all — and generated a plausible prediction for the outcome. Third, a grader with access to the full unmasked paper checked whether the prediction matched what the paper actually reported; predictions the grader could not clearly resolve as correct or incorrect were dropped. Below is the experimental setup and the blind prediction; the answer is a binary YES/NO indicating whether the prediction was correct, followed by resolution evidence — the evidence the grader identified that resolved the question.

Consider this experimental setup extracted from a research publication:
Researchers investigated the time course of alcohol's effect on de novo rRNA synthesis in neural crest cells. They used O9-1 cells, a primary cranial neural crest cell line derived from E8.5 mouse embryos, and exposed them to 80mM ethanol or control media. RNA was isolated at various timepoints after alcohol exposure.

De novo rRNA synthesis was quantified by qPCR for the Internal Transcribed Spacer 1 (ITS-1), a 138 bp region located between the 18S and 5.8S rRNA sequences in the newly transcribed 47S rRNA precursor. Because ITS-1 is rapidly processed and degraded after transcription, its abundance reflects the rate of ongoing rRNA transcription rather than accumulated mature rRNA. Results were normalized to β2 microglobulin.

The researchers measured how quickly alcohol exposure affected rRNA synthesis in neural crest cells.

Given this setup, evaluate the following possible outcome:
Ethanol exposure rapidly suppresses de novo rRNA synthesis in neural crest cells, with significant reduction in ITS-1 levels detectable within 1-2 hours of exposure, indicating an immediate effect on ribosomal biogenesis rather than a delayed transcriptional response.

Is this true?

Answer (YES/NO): YES